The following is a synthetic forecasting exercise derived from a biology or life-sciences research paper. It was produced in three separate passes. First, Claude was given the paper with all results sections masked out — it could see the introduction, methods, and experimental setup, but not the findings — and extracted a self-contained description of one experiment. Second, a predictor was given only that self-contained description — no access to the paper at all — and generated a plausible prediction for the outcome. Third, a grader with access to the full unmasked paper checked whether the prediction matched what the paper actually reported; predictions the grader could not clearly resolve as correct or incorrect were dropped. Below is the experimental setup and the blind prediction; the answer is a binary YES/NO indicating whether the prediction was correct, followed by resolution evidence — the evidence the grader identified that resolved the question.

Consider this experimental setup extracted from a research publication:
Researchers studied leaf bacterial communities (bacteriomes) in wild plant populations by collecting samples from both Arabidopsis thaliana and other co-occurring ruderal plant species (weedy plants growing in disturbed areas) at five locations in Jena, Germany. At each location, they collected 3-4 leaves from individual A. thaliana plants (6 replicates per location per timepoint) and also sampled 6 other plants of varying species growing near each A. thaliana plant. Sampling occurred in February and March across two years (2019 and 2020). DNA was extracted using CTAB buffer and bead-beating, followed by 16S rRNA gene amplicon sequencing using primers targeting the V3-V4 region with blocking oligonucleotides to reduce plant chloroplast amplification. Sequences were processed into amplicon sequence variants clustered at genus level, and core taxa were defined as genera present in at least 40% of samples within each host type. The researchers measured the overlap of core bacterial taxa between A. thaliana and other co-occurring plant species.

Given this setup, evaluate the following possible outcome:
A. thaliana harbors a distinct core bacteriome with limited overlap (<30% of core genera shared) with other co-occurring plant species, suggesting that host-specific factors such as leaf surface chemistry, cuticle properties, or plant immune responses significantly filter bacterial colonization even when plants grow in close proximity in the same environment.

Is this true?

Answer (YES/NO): NO